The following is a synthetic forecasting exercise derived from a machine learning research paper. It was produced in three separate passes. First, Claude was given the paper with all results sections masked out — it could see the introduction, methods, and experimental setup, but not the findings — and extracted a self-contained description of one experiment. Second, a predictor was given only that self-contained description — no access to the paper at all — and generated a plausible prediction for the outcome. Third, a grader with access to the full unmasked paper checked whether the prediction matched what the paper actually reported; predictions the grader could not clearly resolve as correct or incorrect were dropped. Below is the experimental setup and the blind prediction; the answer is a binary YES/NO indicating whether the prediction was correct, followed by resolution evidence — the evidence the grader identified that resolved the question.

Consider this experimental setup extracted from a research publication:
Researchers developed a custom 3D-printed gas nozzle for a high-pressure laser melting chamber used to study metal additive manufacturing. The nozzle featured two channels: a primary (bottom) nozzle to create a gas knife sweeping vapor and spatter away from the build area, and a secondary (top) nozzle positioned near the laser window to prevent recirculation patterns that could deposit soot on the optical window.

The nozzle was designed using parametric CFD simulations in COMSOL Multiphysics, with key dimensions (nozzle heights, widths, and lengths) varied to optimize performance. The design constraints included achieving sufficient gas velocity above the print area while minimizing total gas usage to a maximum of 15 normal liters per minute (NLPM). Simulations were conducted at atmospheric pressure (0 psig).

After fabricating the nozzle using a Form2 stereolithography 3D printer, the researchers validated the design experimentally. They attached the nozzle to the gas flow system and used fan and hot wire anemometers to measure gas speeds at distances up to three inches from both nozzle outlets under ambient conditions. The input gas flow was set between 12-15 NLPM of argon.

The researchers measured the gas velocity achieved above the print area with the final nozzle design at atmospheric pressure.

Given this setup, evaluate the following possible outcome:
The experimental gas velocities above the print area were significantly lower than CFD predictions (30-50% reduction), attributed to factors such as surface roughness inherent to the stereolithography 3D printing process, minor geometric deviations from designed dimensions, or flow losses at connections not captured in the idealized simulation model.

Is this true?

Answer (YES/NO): NO